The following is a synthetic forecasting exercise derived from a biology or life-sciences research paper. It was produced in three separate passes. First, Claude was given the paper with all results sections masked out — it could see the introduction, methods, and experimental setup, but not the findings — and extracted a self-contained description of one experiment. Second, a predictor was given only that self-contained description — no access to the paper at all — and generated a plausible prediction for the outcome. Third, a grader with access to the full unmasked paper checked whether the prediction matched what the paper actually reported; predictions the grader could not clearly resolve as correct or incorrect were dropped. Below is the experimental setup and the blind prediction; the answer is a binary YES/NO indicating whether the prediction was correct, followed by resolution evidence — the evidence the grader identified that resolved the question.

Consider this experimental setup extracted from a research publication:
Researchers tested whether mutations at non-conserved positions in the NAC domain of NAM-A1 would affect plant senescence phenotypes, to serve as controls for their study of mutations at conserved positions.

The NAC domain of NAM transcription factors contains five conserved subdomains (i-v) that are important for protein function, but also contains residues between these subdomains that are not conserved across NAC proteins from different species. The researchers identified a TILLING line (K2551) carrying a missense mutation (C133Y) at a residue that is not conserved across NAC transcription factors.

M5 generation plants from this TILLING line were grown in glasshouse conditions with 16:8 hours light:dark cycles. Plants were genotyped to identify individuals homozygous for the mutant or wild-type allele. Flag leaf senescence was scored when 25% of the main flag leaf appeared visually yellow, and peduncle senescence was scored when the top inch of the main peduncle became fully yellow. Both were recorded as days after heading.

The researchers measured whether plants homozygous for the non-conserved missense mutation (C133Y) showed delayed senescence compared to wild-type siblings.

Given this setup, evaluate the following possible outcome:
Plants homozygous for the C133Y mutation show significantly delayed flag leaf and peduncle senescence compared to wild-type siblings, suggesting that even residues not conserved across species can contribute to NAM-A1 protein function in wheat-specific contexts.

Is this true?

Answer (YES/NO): NO